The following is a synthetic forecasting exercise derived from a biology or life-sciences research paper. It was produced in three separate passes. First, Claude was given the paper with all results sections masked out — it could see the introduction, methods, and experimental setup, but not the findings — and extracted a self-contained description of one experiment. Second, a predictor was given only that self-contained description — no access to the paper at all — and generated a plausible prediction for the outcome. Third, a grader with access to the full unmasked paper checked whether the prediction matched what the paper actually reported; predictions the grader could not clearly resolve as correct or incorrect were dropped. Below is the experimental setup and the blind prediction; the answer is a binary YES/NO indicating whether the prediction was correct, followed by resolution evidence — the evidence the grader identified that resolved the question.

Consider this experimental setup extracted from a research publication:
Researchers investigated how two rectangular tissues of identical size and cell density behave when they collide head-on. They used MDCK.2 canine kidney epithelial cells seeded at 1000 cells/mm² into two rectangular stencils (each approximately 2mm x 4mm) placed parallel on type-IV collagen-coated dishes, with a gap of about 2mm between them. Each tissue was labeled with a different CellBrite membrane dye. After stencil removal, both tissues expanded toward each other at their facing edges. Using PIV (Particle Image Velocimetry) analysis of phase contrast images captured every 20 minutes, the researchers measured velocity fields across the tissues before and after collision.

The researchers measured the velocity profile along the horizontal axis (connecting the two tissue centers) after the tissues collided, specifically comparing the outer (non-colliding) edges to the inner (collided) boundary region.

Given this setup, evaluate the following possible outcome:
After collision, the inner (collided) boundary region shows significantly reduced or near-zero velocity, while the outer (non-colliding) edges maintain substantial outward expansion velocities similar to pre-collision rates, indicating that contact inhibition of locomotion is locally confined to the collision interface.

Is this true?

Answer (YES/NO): YES